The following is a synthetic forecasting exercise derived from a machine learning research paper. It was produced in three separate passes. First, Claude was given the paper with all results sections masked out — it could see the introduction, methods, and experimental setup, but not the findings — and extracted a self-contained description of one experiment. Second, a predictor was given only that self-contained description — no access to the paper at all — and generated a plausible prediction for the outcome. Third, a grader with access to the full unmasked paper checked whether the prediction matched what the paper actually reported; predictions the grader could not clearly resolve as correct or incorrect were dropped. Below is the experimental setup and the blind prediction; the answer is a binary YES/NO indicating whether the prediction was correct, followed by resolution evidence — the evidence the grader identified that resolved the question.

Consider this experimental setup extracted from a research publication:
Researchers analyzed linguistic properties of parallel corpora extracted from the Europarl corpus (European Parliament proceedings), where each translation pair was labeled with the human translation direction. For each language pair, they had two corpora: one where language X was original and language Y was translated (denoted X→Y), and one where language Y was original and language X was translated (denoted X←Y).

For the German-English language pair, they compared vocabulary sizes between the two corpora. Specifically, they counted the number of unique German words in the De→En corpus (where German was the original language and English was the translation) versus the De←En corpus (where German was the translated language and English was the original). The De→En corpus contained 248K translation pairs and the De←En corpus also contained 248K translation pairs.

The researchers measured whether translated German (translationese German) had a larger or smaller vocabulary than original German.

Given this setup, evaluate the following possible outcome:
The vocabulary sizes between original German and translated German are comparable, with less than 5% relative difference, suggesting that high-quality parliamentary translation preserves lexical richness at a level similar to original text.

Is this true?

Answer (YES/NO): NO